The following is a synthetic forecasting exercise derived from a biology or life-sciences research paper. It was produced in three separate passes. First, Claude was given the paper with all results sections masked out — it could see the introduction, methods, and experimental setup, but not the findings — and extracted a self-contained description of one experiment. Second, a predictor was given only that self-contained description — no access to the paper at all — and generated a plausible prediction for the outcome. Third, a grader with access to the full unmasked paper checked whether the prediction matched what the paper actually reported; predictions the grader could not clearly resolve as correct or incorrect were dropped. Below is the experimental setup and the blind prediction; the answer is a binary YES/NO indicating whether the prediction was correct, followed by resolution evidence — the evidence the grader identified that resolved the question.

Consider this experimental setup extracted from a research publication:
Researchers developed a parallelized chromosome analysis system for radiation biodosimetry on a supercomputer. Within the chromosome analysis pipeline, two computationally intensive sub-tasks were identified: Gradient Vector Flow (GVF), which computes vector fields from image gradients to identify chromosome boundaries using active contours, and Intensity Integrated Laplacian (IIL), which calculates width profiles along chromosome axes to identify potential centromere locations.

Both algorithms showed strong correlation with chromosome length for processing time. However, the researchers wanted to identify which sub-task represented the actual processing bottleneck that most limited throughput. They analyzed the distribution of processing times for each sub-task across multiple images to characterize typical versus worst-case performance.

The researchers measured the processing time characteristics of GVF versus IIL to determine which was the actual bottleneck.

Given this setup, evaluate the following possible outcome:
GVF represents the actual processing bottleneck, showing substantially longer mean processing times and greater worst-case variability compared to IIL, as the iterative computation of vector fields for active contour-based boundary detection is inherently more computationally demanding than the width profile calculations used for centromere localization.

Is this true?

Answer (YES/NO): NO